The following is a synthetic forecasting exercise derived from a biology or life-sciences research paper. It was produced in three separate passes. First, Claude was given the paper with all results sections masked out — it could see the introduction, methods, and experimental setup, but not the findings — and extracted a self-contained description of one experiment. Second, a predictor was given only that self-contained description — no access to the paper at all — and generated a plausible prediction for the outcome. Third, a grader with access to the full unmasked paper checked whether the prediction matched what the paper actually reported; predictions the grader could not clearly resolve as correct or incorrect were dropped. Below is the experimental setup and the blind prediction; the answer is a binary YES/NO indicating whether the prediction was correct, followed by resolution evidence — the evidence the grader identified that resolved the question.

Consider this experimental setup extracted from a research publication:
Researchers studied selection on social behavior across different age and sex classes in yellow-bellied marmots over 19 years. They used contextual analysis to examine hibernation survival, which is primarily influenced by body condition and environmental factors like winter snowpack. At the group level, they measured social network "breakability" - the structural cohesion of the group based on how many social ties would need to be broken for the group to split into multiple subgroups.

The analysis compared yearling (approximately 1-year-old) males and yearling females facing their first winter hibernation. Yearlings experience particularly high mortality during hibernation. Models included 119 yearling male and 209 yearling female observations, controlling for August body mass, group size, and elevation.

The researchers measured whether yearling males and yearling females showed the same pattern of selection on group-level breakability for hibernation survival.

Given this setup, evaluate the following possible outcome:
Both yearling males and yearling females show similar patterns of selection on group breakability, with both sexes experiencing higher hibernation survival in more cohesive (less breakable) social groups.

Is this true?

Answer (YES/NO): NO